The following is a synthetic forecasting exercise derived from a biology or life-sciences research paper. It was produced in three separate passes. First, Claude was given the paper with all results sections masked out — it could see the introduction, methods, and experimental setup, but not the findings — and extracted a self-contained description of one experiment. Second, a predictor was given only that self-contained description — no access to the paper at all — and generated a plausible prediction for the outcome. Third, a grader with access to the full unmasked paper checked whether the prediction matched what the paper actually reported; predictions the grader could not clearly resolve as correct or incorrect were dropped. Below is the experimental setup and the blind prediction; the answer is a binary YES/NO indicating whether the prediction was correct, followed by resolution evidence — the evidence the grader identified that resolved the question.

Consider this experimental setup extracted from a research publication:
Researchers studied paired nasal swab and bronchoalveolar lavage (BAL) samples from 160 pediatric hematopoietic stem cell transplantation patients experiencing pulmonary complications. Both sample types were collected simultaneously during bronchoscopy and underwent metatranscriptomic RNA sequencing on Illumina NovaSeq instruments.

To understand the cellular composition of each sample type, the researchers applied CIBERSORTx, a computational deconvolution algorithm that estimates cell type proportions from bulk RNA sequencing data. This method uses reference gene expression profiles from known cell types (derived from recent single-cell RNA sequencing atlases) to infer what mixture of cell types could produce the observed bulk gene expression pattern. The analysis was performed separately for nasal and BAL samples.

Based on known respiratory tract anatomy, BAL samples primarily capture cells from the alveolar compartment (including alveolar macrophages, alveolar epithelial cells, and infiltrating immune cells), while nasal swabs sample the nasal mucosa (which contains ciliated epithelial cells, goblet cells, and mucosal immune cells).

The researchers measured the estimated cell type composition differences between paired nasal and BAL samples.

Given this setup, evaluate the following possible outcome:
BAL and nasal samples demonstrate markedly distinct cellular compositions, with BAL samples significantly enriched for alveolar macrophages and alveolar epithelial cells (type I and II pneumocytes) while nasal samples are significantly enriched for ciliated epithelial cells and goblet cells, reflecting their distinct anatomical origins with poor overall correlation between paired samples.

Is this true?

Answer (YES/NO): NO